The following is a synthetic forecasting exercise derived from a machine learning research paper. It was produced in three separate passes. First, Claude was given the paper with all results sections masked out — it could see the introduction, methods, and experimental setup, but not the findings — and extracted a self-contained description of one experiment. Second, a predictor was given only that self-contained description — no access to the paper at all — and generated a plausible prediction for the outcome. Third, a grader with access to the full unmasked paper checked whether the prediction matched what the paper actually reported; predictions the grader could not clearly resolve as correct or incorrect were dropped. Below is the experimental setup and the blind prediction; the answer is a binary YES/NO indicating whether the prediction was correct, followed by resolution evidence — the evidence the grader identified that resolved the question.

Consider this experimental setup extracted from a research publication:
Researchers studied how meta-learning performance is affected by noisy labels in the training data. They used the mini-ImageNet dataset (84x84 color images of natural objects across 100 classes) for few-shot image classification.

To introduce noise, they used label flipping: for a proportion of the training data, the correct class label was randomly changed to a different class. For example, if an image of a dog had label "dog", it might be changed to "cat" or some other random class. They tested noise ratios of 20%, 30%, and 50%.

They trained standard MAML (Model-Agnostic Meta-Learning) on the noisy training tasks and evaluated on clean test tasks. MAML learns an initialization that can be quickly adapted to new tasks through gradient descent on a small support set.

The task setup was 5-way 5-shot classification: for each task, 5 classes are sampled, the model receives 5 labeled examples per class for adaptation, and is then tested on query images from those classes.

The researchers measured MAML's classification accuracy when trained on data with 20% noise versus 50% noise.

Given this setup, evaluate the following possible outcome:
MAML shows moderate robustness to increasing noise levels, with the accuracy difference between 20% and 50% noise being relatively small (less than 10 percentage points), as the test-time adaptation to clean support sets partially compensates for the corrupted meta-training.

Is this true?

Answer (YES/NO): YES